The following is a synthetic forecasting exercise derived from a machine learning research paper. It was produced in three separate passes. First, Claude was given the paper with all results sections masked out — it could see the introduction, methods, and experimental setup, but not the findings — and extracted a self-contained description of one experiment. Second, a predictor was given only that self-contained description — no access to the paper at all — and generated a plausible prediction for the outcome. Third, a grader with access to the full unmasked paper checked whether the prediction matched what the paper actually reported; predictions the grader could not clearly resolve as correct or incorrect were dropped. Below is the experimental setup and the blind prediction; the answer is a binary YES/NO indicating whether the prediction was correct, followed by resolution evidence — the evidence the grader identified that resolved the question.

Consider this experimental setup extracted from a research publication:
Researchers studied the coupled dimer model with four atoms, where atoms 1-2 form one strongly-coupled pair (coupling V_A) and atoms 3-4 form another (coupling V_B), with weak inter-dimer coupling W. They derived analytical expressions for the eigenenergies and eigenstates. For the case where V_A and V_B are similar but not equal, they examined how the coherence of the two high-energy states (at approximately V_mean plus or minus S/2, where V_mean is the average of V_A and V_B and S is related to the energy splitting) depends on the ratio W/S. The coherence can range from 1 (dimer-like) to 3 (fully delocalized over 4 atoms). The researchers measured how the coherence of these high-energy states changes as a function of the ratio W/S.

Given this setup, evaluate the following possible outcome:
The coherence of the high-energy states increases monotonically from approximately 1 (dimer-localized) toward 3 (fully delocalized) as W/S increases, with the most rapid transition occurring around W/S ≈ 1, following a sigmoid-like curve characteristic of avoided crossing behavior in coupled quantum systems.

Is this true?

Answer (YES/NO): NO